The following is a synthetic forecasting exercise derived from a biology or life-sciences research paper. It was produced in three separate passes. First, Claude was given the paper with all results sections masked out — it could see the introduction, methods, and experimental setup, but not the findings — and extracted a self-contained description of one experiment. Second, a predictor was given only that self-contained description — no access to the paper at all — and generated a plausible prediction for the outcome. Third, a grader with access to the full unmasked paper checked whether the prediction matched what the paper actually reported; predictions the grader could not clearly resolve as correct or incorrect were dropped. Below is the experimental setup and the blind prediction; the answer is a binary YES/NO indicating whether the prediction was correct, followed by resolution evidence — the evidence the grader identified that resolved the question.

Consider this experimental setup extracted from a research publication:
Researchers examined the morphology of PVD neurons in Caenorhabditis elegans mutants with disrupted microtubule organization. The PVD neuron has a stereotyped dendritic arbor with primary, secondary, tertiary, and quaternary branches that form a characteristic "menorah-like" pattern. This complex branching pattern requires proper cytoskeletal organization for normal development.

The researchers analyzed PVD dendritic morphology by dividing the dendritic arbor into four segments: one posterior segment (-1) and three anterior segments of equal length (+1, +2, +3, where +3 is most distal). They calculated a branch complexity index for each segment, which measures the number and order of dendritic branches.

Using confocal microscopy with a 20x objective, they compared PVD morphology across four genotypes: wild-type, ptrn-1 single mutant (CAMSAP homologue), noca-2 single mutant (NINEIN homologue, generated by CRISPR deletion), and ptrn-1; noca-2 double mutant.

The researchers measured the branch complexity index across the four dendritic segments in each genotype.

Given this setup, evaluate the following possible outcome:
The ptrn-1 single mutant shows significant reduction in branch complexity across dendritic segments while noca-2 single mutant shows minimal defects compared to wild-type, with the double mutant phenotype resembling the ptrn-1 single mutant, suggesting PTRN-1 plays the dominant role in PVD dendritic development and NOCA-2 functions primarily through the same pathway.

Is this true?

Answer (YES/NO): NO